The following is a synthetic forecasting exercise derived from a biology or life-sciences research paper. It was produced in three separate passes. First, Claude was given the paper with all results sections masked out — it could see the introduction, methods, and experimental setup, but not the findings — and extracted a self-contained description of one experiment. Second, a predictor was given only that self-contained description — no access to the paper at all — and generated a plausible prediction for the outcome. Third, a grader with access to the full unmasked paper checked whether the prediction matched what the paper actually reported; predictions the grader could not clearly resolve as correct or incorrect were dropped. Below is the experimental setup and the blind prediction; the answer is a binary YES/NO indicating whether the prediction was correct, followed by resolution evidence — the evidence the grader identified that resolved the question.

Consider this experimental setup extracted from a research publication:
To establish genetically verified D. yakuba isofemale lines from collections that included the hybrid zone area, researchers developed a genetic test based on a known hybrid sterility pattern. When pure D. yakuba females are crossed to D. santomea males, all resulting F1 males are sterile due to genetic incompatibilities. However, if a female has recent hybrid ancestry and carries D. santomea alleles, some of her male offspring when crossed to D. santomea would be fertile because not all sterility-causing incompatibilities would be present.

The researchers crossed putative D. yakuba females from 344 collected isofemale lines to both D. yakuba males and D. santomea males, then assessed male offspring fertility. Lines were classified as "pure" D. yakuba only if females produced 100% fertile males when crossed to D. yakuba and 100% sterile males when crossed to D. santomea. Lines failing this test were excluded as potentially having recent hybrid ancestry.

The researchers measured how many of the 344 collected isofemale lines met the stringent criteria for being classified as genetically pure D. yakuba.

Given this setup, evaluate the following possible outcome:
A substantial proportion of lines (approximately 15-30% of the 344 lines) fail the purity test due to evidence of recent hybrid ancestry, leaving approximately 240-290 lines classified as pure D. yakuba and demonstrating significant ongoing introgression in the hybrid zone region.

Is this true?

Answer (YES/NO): NO